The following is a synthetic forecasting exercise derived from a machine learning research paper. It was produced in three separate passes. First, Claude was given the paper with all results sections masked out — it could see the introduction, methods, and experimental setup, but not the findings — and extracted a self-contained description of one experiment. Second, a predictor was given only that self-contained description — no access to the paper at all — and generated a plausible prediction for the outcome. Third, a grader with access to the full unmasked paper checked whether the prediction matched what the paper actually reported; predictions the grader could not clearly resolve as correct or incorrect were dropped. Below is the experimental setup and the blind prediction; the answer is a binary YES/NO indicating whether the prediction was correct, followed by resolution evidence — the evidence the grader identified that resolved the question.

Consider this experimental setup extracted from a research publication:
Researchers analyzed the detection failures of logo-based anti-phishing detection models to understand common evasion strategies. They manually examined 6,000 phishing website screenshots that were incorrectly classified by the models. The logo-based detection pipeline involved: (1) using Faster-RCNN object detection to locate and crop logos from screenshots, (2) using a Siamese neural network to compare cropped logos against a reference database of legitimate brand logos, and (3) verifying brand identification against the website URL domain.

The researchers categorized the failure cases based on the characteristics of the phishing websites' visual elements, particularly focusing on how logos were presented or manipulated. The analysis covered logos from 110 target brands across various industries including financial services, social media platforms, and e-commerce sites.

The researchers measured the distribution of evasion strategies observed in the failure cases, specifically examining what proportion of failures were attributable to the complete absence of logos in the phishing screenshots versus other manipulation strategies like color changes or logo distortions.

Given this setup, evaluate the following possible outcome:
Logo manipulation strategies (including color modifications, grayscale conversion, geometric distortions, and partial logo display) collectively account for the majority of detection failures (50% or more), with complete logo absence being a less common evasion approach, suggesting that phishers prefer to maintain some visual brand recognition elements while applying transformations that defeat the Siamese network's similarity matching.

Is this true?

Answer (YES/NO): NO